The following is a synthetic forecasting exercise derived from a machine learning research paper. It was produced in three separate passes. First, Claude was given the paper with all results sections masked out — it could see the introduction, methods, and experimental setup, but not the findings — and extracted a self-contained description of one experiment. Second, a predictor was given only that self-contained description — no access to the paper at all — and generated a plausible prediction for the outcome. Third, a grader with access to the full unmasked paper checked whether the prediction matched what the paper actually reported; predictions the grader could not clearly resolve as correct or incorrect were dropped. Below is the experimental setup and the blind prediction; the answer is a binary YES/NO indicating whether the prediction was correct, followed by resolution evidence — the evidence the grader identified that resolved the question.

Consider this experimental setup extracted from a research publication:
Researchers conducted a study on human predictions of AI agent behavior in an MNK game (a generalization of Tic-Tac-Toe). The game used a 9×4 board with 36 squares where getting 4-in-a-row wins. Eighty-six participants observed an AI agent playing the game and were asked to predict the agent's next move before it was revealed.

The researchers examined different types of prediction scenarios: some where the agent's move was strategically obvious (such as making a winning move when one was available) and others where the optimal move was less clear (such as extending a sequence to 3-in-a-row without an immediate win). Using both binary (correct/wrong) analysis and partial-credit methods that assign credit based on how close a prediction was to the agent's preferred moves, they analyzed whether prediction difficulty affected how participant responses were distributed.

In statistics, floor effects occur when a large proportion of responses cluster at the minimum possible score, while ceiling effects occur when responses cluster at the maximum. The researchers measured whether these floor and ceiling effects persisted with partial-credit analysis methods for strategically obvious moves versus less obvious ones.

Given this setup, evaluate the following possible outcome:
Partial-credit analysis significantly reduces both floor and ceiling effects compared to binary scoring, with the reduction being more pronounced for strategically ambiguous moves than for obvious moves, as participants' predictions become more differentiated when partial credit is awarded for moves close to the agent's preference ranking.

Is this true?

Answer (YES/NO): NO